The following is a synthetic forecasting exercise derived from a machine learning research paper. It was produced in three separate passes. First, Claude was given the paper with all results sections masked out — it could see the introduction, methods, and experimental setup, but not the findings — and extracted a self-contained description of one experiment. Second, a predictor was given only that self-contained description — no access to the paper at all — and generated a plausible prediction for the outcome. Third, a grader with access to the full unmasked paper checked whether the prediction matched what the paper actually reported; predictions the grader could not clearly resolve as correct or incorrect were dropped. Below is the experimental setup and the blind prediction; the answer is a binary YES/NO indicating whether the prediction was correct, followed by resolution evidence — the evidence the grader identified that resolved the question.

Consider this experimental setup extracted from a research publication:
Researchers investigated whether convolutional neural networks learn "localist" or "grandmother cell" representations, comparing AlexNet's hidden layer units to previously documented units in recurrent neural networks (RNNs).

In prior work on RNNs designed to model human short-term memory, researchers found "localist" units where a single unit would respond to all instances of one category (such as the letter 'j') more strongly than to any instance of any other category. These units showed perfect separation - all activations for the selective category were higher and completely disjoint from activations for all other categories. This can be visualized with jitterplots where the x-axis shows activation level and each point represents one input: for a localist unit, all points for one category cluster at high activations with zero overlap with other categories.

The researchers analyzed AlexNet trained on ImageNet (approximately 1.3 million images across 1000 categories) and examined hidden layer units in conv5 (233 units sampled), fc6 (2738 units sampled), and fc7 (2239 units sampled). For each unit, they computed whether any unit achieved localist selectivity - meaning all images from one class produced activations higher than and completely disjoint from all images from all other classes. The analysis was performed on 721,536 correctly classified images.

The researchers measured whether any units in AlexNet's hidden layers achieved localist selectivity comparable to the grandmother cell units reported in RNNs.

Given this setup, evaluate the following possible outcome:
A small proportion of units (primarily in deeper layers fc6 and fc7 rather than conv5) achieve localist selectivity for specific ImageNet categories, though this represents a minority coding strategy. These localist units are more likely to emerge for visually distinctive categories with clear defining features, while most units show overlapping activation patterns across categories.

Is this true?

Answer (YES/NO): NO